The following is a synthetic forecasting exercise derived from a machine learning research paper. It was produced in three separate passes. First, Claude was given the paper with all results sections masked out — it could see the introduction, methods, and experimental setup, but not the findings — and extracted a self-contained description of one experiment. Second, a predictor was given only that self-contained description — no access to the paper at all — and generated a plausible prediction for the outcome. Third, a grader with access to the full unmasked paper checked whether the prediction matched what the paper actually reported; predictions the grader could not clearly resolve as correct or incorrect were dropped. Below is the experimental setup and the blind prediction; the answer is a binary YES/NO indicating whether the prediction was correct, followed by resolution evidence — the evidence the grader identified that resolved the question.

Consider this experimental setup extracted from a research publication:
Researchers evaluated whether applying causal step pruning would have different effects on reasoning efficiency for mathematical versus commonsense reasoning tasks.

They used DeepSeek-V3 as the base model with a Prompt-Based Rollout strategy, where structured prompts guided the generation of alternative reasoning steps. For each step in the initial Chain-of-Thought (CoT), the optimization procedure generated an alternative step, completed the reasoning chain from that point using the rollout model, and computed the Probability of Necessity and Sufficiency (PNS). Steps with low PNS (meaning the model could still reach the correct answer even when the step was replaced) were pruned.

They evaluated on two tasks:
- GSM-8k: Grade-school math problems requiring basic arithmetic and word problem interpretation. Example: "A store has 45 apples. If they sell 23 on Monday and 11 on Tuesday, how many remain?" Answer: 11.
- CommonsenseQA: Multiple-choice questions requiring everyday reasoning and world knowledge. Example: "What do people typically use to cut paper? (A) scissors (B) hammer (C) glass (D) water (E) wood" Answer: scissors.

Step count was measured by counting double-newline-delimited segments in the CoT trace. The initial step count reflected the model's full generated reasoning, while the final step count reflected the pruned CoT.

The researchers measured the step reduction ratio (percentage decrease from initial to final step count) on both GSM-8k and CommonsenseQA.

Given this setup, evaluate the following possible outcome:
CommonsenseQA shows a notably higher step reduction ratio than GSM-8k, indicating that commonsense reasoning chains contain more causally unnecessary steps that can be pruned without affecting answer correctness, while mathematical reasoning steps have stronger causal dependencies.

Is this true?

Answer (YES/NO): NO